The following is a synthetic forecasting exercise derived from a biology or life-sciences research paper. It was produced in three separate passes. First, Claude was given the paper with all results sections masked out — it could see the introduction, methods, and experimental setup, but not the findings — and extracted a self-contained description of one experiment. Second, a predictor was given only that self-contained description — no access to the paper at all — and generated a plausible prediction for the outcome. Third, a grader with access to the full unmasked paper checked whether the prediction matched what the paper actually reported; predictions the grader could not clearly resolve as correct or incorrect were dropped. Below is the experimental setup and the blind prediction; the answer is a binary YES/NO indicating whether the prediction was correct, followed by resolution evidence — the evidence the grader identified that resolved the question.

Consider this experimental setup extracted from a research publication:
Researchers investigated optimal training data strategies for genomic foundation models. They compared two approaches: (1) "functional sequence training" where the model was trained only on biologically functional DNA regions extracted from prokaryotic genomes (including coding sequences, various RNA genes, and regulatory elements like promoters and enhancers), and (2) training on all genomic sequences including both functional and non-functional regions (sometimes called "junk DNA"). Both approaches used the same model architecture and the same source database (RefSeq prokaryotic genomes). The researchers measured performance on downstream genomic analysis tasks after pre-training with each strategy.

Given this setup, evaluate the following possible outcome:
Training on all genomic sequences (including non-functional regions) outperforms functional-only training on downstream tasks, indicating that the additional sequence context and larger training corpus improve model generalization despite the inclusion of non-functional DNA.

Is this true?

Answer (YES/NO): NO